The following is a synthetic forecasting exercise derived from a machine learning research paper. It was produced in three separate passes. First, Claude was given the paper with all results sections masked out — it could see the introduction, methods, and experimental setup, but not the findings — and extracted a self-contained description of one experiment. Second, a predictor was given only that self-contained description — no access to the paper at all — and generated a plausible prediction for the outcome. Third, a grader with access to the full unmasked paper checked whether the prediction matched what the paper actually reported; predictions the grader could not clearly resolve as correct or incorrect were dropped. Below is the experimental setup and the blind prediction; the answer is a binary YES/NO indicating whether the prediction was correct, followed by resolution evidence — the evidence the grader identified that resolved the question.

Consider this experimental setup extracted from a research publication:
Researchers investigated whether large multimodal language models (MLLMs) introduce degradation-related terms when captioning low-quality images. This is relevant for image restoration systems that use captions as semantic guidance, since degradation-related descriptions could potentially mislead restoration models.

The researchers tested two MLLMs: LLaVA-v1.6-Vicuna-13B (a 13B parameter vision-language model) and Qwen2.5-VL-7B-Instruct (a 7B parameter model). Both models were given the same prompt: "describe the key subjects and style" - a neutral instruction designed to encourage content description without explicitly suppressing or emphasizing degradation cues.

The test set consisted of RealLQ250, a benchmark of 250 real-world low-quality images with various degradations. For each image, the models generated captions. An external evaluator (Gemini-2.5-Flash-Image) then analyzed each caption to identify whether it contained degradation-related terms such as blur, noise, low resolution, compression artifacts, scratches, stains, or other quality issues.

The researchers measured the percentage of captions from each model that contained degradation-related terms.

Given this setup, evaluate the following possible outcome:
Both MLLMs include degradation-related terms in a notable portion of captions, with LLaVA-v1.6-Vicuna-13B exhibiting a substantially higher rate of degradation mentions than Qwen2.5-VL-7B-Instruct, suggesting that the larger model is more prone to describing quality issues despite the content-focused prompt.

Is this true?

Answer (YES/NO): NO